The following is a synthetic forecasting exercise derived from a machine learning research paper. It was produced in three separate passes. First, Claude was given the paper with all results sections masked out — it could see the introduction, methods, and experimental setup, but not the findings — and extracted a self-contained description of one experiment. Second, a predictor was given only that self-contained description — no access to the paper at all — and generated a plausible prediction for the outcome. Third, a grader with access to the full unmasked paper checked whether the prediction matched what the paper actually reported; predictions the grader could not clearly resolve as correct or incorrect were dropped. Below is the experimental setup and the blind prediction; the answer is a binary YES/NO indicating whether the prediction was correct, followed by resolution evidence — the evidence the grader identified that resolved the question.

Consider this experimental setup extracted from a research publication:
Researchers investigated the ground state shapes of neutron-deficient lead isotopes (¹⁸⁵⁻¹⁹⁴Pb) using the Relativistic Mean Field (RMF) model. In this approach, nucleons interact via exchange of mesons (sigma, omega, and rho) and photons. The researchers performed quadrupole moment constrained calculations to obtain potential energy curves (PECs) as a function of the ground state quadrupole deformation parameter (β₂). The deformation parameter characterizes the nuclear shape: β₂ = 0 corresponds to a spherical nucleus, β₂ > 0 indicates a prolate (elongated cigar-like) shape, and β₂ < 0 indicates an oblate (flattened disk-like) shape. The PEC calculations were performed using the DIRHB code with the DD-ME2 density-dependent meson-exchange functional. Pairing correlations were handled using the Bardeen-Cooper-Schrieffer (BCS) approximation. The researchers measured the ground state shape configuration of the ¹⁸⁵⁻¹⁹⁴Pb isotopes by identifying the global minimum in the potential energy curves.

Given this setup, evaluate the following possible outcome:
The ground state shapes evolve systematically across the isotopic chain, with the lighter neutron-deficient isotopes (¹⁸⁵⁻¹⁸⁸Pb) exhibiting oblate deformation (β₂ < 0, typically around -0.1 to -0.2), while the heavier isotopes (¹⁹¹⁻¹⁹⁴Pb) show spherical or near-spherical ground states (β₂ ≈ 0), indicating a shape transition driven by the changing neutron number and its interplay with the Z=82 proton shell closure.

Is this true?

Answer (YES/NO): NO